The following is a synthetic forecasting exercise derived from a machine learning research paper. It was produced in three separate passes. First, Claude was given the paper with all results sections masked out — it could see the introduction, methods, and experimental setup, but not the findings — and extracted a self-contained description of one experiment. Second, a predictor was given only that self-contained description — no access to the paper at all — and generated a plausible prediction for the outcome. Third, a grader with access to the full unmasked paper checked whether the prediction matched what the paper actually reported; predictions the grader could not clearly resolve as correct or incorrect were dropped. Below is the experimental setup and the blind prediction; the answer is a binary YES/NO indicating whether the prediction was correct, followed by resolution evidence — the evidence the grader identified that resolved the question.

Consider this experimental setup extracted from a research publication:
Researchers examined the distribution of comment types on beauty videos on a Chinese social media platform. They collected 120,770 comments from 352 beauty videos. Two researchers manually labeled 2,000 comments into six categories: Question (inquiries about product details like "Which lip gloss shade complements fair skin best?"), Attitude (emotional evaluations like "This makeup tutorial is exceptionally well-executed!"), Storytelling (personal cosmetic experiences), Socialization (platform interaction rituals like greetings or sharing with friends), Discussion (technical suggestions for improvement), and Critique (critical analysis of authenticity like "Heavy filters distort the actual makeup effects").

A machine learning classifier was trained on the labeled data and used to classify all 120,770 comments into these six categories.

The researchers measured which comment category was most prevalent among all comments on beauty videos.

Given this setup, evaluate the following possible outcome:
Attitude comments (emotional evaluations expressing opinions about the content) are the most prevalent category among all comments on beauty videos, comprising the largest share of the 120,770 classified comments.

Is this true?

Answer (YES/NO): NO